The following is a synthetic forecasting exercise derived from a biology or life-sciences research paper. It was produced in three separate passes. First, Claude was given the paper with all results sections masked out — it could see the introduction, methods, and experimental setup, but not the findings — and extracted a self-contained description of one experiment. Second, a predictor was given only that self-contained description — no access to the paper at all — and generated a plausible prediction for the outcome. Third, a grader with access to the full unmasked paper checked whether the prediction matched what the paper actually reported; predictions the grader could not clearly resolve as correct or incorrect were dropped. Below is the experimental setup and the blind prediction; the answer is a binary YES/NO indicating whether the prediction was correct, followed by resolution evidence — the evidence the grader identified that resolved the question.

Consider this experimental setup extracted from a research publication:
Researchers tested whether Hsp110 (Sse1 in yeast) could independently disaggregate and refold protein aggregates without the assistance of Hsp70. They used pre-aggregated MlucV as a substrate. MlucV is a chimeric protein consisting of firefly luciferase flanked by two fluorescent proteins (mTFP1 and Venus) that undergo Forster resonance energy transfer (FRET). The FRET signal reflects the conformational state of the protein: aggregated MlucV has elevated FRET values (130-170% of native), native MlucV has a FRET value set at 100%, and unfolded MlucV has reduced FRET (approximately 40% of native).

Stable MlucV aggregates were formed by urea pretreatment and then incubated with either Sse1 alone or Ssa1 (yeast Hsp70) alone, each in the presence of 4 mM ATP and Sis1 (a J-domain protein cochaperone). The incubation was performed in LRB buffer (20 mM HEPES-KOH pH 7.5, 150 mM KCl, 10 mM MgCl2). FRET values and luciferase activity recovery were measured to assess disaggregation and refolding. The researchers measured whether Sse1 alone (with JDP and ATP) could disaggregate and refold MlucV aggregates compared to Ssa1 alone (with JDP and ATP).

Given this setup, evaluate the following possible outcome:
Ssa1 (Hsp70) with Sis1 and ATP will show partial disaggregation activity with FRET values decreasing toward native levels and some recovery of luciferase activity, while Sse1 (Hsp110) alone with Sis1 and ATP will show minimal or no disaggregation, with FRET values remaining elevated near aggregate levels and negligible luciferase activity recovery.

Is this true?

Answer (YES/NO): YES